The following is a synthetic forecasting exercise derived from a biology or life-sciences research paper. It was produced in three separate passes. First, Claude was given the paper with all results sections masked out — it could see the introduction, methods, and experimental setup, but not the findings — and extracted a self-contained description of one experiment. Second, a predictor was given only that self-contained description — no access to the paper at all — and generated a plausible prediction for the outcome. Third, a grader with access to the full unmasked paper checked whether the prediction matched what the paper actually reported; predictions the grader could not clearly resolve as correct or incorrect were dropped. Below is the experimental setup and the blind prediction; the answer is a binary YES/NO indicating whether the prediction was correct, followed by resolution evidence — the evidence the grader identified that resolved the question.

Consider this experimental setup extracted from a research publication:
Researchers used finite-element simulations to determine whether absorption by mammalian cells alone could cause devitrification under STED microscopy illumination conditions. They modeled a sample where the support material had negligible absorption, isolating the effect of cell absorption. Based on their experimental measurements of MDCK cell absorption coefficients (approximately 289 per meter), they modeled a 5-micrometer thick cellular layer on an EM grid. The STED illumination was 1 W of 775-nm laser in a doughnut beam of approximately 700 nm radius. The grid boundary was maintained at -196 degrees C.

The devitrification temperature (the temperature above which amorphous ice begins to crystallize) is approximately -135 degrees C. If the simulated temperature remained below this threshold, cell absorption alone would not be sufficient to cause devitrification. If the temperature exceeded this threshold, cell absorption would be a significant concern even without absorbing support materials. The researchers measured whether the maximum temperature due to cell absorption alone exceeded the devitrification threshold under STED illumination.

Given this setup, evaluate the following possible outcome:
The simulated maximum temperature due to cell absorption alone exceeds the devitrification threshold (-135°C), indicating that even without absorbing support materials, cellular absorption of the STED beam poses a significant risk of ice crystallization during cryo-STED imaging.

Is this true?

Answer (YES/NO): YES